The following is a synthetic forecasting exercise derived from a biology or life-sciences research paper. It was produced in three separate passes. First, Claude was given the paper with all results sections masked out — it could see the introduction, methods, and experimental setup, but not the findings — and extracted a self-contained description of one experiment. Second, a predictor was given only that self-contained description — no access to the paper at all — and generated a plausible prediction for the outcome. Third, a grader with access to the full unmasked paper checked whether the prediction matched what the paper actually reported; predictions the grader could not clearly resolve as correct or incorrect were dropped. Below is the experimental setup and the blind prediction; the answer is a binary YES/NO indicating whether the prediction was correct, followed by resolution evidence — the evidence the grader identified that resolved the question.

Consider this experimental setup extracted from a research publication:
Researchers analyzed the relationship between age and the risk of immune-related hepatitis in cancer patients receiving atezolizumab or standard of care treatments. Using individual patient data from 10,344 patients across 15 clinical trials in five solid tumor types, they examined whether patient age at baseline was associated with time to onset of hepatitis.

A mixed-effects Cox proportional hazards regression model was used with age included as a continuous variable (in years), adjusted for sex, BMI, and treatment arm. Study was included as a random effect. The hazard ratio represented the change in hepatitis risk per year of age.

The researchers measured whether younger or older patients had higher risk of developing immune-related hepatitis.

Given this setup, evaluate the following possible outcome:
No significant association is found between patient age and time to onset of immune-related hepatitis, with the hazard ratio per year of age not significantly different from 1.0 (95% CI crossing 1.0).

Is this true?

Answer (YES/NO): NO